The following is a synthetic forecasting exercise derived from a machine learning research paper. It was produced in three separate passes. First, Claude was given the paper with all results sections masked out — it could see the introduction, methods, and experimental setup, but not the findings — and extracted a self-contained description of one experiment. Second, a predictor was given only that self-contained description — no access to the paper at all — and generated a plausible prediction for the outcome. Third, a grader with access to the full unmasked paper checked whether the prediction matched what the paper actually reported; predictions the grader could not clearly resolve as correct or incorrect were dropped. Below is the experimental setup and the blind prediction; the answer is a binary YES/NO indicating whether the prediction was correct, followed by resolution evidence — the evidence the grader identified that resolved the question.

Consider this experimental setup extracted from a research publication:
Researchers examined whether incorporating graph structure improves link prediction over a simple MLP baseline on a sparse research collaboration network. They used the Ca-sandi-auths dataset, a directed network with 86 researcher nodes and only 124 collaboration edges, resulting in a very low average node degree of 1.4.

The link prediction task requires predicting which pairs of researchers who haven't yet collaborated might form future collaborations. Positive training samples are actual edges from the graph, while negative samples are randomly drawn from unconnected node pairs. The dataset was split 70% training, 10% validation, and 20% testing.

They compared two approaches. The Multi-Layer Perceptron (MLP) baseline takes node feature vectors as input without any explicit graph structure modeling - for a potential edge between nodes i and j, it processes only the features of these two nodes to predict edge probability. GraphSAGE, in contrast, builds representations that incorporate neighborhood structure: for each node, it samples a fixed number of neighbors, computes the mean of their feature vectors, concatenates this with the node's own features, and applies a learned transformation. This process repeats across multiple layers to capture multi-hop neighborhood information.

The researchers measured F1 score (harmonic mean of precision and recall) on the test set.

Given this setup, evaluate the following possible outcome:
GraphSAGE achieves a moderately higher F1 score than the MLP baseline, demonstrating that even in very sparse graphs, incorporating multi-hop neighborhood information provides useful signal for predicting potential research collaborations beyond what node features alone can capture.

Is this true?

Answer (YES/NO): NO